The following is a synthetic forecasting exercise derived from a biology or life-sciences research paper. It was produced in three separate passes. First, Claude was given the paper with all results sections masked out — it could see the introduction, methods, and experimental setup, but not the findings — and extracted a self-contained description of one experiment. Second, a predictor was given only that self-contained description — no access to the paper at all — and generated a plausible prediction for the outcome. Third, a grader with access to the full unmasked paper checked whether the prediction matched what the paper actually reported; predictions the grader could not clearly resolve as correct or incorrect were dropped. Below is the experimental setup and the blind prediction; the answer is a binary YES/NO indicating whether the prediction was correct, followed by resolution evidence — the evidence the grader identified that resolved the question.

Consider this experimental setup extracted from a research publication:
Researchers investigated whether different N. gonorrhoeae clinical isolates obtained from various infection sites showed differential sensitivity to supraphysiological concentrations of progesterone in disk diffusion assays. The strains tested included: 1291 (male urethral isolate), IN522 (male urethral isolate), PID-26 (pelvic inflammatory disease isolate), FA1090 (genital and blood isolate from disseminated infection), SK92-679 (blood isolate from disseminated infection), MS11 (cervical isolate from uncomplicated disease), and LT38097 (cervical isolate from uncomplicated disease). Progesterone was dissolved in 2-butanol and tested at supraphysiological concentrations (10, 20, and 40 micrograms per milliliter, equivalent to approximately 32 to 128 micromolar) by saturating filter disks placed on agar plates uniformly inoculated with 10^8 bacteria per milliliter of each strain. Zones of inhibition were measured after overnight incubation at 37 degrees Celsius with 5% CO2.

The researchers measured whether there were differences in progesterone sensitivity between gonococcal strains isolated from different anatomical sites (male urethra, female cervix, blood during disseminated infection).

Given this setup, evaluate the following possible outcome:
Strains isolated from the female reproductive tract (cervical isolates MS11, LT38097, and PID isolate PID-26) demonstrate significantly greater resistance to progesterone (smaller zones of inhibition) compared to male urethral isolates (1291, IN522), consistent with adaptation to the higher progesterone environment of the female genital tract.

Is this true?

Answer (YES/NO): NO